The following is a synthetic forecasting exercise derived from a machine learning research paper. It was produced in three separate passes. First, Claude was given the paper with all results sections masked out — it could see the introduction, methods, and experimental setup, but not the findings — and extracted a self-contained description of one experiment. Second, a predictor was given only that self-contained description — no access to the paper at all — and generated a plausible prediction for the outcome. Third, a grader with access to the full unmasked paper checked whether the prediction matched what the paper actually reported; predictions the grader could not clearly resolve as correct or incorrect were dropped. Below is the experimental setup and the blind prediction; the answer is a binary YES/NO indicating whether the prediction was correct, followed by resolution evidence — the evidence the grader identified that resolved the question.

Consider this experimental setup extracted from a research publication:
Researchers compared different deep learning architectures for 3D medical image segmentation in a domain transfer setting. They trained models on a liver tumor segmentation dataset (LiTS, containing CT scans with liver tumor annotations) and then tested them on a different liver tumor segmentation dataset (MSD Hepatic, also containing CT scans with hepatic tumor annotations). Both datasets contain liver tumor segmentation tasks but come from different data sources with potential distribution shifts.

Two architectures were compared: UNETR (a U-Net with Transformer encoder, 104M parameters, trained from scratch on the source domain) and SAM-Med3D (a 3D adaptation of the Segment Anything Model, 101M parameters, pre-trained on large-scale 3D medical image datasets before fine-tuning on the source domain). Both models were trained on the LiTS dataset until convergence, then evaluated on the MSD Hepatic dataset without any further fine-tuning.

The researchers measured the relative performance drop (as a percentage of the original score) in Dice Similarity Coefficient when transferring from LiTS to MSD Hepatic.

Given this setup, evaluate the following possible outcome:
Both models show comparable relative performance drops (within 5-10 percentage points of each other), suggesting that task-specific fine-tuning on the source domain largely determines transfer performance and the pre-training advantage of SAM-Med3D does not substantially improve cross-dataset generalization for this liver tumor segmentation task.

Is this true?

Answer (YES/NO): NO